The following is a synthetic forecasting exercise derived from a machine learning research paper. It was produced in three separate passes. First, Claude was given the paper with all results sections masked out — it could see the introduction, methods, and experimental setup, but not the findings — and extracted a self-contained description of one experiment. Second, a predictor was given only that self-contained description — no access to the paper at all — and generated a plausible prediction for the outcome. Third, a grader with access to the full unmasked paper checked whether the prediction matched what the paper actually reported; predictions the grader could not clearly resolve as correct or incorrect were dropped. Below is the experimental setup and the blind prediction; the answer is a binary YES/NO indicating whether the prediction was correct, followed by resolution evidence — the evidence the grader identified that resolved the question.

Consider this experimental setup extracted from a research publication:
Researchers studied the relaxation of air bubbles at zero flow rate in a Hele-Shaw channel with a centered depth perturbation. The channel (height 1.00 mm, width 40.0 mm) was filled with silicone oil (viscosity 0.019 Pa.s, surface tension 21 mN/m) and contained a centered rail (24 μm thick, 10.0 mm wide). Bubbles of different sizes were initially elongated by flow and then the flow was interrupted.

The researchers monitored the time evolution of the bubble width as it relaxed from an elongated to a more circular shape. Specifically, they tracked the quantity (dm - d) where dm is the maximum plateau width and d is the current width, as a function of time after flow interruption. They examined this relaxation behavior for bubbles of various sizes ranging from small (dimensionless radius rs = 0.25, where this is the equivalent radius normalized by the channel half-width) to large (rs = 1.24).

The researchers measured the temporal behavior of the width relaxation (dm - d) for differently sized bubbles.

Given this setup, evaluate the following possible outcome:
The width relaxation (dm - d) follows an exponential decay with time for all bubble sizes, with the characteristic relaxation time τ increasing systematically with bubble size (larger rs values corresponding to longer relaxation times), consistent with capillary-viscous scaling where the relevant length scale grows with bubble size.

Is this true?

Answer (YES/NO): NO